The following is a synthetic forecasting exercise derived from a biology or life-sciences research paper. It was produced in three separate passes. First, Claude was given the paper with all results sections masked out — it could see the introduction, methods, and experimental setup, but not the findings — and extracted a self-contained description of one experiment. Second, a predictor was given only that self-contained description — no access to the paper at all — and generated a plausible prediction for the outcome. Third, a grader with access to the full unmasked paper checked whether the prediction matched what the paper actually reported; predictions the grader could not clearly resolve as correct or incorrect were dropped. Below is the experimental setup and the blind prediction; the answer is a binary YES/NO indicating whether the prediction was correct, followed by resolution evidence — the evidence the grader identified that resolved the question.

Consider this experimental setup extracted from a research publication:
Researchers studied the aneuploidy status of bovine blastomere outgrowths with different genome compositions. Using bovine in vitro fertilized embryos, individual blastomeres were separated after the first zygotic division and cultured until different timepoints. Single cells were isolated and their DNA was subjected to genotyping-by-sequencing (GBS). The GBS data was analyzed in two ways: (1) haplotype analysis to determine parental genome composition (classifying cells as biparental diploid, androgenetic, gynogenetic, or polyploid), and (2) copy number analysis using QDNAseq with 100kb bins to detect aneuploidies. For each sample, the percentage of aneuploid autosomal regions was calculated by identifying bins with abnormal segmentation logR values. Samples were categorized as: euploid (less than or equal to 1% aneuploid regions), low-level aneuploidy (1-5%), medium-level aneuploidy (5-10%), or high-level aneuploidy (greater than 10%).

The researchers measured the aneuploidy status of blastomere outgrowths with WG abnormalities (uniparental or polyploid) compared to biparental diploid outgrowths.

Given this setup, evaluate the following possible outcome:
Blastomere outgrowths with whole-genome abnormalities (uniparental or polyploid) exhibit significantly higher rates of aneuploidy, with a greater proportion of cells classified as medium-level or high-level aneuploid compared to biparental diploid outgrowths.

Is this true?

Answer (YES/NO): YES